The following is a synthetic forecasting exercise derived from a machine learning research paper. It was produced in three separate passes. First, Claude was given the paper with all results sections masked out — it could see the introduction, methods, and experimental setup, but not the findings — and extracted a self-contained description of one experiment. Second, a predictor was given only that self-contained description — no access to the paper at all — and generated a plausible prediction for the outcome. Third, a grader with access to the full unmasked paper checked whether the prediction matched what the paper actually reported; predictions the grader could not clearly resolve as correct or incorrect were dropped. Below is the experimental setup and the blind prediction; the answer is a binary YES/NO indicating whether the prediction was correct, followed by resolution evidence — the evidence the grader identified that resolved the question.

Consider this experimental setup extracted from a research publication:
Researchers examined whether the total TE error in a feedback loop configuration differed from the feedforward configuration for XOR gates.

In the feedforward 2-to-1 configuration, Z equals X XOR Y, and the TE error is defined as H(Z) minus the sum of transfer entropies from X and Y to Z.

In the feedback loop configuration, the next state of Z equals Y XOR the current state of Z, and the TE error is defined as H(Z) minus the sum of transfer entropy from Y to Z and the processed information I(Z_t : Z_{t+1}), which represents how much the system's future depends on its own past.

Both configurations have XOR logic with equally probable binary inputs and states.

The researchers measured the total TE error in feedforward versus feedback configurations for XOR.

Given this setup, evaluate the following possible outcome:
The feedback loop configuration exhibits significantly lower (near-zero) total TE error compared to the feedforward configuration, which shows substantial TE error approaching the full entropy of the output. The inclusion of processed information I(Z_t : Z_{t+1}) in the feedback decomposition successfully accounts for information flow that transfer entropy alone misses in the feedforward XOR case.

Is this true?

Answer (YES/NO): NO